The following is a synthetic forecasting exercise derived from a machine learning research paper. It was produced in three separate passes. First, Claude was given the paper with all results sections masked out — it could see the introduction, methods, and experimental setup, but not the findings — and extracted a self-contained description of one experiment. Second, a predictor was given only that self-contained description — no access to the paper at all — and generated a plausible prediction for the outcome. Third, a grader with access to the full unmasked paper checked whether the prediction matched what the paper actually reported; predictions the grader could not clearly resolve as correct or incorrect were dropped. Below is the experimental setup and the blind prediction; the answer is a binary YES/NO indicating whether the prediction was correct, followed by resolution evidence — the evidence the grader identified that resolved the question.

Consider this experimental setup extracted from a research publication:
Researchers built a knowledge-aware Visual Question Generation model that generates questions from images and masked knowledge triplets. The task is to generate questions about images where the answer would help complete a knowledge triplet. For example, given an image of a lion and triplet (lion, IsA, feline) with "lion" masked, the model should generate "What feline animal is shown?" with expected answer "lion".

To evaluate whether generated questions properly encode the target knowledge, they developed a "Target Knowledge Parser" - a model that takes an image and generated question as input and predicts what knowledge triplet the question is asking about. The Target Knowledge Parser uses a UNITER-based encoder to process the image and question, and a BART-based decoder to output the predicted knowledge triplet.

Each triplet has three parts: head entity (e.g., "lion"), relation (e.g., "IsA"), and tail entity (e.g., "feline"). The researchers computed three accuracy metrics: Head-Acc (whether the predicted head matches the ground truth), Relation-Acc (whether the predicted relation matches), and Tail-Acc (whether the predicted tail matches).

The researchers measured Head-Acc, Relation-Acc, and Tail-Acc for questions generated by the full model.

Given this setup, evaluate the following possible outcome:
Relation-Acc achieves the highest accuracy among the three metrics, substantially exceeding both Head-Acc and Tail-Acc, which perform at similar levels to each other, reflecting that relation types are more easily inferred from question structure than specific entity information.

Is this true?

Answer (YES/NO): NO